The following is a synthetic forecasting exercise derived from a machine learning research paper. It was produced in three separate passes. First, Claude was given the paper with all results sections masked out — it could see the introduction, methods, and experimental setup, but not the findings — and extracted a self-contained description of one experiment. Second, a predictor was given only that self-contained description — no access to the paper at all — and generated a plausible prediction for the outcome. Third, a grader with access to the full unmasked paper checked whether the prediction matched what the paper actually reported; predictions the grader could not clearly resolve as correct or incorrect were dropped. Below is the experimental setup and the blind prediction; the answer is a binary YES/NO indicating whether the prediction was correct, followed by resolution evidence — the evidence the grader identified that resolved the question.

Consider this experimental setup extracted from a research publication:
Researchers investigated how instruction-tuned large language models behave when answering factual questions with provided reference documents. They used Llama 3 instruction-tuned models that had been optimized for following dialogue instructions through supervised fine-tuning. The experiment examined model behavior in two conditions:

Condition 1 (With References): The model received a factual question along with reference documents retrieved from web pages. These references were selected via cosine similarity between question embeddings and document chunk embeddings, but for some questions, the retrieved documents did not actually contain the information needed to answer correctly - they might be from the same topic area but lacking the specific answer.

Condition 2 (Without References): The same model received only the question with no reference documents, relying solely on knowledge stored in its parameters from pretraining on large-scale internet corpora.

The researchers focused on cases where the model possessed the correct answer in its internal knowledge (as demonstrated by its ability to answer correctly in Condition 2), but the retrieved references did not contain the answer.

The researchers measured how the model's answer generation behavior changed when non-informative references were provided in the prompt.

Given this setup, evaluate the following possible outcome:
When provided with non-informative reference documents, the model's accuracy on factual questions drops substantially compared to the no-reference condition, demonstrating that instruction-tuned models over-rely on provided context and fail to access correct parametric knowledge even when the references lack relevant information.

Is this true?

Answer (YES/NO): YES